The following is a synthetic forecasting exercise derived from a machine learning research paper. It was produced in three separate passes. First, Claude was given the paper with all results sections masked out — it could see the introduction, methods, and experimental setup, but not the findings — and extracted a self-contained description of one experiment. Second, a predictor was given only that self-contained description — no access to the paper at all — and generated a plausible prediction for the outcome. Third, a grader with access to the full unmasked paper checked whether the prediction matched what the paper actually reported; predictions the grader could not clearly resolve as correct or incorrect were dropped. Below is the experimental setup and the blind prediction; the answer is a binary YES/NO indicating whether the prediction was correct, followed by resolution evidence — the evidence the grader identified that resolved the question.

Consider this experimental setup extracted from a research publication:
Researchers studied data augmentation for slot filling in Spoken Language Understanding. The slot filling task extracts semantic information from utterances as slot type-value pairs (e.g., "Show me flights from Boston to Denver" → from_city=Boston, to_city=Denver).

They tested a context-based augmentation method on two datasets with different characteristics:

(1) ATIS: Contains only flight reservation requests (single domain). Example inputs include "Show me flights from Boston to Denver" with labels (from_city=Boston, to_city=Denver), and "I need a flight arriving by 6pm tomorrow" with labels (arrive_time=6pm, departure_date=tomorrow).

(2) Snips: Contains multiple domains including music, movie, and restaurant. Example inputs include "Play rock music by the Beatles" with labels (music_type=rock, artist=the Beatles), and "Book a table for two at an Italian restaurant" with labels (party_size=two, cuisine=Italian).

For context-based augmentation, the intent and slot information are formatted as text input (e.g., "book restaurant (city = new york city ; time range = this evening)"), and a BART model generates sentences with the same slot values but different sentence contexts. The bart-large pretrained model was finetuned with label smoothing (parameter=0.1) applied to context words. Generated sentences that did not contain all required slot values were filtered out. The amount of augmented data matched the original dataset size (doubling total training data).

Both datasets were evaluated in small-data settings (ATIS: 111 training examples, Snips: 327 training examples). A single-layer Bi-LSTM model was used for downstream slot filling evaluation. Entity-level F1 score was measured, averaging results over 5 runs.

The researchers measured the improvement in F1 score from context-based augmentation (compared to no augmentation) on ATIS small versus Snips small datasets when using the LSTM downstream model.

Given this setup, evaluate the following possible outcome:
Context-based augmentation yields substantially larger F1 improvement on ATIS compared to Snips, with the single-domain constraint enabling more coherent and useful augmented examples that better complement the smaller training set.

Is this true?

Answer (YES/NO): NO